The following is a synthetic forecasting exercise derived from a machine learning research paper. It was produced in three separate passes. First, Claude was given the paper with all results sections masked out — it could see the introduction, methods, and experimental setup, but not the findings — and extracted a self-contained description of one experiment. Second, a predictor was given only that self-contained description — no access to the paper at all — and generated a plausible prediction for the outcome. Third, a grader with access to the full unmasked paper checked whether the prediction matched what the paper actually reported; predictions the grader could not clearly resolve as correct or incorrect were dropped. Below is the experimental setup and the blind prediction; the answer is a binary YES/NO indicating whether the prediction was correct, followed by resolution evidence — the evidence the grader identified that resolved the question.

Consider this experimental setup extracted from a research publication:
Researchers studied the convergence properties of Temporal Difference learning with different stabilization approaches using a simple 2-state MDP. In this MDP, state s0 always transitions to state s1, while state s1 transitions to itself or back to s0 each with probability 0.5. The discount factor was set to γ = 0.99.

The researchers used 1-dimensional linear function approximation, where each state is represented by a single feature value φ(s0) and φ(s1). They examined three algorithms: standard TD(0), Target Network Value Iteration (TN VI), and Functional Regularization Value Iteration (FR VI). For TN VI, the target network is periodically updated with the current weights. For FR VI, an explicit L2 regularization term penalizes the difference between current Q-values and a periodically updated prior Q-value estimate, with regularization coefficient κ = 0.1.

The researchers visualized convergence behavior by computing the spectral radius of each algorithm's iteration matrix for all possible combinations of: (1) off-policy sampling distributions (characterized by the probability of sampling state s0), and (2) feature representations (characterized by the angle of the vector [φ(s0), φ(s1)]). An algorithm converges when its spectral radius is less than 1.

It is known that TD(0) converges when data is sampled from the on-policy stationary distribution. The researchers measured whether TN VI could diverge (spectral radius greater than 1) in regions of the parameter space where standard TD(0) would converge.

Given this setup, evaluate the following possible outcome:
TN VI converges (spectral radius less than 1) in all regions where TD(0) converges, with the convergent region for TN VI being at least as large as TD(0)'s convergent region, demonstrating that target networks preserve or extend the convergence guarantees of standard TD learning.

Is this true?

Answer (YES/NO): NO